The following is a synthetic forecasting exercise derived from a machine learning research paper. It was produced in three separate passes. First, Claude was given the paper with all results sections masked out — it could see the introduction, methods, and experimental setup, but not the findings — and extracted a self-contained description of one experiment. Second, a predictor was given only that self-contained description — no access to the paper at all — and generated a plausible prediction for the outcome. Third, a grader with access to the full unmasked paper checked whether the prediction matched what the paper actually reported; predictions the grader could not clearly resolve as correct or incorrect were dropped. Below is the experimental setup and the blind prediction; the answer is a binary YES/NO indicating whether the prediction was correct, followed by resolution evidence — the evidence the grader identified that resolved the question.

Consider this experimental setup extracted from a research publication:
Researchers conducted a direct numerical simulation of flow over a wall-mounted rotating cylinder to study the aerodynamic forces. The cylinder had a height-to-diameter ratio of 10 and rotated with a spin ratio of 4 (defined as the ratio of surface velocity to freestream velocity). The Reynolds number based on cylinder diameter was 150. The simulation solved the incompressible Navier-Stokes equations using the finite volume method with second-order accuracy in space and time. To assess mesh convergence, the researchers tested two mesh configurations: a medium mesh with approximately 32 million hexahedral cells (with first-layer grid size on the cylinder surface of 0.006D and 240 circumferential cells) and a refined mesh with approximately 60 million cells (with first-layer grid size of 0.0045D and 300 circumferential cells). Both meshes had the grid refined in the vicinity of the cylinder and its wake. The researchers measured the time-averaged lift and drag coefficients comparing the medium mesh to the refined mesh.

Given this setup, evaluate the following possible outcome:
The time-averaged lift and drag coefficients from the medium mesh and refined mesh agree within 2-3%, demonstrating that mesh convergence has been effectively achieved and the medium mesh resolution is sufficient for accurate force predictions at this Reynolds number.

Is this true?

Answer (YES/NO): YES